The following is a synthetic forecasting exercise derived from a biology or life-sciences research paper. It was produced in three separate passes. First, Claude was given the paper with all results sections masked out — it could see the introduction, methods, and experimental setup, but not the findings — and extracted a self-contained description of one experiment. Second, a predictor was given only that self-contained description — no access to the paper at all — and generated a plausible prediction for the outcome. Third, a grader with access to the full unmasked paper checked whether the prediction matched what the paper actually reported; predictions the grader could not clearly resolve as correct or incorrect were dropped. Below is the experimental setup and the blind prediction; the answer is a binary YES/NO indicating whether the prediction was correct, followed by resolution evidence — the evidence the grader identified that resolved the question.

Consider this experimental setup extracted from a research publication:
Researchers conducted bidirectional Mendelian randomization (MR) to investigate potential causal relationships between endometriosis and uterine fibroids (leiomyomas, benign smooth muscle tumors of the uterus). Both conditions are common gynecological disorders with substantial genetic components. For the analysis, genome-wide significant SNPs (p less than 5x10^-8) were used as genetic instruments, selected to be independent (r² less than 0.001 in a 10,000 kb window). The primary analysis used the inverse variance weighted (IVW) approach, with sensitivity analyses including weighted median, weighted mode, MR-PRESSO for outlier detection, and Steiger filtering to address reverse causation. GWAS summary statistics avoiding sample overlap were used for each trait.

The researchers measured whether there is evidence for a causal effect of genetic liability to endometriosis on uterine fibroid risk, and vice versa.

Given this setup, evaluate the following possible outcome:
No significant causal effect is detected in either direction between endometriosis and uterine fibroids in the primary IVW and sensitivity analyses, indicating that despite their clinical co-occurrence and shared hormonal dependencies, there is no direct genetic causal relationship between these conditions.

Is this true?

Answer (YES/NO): NO